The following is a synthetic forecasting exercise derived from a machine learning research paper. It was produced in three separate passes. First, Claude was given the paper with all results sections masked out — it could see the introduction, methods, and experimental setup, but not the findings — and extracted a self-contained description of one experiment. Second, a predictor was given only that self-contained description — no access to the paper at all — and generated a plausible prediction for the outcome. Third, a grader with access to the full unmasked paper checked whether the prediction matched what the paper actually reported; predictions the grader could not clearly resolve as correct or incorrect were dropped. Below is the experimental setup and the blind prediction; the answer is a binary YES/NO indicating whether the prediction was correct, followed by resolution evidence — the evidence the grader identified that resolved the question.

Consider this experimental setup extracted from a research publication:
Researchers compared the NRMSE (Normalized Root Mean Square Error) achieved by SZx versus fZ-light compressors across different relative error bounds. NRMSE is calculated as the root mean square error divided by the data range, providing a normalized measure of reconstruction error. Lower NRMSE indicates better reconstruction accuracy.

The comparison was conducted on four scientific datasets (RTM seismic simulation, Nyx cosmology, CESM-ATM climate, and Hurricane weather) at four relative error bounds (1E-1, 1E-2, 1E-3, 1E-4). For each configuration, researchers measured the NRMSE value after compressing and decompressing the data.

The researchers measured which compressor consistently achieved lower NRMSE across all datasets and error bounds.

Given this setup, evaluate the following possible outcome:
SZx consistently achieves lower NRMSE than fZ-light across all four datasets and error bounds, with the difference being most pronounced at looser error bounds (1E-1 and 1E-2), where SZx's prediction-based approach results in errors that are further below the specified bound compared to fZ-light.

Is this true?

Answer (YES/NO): NO